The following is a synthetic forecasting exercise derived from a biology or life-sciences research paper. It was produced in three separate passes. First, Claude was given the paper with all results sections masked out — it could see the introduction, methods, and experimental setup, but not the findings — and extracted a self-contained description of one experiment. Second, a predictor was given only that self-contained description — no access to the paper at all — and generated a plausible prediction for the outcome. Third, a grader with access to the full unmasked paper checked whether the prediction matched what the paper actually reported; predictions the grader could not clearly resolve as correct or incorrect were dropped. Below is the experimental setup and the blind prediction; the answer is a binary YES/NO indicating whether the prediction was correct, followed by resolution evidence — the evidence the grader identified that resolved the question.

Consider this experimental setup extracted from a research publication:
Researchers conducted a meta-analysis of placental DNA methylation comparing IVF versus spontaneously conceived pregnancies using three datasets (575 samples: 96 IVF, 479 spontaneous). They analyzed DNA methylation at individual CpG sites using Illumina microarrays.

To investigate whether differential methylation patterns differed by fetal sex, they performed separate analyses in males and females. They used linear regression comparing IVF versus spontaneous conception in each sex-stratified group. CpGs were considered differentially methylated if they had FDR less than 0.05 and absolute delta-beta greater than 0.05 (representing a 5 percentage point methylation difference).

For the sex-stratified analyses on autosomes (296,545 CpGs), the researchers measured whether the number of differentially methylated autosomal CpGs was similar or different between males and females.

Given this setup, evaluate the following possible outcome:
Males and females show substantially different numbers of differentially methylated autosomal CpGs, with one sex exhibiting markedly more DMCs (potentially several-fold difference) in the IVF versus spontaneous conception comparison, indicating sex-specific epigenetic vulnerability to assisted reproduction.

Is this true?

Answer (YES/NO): YES